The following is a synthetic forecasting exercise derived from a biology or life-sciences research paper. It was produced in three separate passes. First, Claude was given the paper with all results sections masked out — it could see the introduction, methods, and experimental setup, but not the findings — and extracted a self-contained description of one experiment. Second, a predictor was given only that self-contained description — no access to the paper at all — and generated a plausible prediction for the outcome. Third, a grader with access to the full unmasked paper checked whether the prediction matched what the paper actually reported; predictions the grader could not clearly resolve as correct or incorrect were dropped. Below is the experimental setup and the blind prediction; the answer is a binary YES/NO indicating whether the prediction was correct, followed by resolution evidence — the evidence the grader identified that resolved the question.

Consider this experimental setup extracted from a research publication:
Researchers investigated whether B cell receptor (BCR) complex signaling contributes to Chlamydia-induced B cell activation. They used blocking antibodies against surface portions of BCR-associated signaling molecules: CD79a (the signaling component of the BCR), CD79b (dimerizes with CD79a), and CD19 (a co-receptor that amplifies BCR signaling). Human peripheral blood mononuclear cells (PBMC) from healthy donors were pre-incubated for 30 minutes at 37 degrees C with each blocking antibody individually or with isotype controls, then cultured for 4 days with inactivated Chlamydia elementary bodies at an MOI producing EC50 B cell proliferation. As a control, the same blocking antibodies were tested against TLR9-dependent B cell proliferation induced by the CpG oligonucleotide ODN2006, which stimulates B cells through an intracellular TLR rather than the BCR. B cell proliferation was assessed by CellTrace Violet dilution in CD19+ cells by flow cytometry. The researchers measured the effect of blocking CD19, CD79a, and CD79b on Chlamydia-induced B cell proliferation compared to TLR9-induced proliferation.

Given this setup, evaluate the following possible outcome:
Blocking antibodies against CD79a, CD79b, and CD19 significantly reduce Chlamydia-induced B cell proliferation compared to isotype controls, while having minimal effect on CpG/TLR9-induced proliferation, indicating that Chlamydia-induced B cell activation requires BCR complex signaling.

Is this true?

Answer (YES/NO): NO